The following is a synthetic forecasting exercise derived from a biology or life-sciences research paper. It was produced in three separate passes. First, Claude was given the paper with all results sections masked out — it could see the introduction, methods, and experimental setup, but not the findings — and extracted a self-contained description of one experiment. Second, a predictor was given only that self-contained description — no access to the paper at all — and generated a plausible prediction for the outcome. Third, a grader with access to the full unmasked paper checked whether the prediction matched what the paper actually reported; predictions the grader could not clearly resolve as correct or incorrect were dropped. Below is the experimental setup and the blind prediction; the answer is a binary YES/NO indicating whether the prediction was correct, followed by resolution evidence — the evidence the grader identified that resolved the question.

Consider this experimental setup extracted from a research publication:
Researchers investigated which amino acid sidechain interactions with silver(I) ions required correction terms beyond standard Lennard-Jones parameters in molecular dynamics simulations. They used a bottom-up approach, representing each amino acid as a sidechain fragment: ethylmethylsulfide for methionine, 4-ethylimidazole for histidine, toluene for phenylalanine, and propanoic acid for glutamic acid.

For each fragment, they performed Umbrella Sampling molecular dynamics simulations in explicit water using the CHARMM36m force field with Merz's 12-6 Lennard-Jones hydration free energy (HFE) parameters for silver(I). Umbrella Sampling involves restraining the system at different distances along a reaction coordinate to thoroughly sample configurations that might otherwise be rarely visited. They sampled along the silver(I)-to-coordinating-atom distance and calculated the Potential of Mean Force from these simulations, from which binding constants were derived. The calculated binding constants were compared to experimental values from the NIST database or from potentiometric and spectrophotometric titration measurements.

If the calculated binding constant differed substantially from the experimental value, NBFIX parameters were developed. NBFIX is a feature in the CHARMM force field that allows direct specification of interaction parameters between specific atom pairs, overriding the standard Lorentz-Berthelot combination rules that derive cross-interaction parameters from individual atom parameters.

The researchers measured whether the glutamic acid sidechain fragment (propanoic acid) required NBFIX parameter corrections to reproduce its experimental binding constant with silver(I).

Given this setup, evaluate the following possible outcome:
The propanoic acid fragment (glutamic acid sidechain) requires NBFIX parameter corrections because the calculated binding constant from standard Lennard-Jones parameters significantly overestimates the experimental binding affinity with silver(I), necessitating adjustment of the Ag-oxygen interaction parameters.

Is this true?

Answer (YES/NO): NO